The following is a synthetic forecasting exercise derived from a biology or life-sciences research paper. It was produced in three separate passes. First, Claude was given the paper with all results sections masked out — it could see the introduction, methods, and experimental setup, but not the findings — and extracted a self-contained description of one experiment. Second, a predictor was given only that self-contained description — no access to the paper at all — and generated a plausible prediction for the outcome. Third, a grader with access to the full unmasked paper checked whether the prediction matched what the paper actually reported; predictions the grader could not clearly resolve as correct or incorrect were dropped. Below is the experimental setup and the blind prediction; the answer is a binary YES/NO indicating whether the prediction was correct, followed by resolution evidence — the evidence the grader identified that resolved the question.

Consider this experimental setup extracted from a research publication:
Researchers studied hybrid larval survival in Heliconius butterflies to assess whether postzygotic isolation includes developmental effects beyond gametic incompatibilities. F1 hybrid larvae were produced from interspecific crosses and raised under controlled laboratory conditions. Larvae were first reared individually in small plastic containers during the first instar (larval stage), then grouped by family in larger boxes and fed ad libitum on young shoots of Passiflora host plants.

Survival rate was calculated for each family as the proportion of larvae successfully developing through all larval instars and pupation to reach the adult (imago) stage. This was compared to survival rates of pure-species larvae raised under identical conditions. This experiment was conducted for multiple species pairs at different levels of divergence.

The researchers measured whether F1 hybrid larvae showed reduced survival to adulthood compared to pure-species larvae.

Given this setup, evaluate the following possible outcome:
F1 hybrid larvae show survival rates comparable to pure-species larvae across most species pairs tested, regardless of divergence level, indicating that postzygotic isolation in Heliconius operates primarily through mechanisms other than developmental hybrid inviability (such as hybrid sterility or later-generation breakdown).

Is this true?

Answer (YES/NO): YES